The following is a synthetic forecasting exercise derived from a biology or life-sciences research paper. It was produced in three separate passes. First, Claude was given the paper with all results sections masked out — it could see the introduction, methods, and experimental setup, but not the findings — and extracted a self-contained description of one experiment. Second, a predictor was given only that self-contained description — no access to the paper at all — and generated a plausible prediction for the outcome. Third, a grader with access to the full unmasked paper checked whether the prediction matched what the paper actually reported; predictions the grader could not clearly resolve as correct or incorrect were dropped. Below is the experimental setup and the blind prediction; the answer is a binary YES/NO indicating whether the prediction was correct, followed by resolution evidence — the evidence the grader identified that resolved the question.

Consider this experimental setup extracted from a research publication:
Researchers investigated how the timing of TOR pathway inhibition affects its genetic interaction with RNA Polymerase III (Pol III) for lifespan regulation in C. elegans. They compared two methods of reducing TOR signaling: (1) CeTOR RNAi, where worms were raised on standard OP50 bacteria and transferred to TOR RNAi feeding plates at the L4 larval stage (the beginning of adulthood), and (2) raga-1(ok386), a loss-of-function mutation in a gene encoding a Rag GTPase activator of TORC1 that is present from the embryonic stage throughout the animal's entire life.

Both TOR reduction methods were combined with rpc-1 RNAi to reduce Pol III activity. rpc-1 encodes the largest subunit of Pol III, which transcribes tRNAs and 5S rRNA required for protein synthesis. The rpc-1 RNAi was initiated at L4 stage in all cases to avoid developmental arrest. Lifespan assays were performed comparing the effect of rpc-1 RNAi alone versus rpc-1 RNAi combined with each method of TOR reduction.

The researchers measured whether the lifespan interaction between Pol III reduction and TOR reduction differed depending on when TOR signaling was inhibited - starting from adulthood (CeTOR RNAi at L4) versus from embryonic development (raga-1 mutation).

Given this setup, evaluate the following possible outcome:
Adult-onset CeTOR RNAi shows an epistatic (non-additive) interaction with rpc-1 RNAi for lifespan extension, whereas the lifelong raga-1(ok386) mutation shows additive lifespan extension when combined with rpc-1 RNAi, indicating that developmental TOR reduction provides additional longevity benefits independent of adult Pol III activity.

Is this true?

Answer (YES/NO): YES